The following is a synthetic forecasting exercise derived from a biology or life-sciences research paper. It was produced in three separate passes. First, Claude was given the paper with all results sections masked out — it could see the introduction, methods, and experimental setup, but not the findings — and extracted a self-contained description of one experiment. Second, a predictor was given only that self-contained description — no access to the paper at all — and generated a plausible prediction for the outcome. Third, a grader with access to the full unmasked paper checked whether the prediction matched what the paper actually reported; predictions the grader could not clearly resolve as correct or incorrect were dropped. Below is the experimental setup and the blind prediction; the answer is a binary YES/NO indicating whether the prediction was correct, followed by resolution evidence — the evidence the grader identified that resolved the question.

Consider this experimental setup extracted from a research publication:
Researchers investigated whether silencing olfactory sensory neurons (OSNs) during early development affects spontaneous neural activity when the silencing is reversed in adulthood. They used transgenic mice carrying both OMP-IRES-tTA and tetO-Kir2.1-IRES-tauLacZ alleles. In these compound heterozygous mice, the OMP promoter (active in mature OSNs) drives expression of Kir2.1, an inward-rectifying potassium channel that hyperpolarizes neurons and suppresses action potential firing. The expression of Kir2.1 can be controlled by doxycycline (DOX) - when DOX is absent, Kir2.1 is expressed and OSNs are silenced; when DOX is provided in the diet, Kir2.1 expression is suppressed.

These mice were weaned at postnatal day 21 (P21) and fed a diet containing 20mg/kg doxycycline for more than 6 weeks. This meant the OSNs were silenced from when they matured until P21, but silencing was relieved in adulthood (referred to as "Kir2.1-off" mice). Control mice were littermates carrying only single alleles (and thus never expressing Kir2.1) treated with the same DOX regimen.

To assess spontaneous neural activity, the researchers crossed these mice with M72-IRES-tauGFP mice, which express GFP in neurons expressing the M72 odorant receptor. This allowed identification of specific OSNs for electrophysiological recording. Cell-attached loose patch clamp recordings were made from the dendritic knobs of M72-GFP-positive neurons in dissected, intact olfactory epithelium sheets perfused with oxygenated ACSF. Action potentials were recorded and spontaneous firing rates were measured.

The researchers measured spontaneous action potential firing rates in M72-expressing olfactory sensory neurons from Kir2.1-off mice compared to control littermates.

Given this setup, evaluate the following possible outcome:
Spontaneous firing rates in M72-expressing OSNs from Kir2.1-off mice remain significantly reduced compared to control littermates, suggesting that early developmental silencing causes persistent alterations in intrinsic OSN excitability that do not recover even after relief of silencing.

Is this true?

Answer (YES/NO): NO